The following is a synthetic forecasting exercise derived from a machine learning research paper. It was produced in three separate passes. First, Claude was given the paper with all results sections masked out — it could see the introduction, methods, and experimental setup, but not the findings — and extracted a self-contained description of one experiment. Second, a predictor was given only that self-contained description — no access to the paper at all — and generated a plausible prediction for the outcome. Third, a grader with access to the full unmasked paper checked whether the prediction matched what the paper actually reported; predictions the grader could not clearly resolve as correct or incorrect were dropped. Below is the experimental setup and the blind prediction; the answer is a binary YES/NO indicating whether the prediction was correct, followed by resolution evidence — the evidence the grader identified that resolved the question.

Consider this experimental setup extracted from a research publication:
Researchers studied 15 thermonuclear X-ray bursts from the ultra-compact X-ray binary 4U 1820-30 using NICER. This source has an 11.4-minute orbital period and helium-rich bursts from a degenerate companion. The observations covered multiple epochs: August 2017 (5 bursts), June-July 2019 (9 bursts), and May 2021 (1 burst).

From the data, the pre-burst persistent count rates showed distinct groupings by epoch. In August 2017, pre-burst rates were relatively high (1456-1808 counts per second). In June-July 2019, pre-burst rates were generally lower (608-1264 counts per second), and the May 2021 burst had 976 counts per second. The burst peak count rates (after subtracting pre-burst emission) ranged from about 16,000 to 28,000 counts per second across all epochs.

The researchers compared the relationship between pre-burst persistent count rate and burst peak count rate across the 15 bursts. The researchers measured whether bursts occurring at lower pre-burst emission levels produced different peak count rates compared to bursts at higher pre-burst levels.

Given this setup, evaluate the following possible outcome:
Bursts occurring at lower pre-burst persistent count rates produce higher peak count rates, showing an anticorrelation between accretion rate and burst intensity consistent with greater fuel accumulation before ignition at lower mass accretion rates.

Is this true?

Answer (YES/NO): NO